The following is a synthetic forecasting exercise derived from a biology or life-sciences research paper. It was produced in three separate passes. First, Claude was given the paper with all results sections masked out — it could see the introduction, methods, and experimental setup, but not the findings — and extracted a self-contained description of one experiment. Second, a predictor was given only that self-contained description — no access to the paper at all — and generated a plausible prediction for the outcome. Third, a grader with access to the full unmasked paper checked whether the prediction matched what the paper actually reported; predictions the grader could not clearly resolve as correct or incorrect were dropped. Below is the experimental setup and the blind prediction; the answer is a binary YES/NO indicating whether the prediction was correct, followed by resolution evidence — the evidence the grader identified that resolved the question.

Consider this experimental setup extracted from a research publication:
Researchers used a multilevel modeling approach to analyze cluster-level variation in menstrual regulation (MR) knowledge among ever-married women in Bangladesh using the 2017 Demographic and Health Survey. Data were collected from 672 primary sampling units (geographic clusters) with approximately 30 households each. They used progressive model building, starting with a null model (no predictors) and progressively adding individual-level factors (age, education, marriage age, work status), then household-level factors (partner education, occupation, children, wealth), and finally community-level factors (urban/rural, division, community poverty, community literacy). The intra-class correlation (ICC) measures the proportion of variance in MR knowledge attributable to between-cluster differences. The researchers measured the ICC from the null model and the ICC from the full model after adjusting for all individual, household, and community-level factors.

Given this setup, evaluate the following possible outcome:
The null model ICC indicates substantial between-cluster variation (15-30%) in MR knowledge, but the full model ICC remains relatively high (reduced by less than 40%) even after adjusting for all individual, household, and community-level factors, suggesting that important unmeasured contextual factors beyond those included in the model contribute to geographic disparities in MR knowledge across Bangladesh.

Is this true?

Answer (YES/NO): NO